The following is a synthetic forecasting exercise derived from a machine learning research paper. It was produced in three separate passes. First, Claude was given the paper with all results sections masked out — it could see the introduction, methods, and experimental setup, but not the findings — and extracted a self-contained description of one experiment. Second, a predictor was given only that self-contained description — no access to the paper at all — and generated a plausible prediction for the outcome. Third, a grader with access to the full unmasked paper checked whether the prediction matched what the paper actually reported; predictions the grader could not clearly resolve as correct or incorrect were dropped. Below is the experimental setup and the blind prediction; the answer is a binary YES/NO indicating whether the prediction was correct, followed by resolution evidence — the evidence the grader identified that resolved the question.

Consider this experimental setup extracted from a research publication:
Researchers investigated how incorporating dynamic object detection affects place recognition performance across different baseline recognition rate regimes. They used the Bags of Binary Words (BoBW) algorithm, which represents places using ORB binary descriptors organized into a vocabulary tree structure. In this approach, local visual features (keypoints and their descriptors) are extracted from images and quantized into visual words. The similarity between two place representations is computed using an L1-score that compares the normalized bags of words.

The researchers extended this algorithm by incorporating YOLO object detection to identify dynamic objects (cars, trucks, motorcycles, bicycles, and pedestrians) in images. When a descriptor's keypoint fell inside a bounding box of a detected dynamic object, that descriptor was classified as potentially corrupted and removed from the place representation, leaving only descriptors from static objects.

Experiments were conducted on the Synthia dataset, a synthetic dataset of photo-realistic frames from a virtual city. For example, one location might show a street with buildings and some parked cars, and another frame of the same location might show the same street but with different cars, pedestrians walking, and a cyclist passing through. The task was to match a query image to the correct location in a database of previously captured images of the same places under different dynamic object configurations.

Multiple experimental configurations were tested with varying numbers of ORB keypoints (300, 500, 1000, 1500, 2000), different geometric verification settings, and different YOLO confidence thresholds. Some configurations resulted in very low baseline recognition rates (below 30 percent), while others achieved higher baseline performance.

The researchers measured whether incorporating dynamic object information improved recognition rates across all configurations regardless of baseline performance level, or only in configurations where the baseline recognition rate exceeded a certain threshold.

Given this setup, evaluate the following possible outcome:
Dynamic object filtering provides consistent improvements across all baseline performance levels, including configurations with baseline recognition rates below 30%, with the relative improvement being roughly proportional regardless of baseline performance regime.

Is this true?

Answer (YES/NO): NO